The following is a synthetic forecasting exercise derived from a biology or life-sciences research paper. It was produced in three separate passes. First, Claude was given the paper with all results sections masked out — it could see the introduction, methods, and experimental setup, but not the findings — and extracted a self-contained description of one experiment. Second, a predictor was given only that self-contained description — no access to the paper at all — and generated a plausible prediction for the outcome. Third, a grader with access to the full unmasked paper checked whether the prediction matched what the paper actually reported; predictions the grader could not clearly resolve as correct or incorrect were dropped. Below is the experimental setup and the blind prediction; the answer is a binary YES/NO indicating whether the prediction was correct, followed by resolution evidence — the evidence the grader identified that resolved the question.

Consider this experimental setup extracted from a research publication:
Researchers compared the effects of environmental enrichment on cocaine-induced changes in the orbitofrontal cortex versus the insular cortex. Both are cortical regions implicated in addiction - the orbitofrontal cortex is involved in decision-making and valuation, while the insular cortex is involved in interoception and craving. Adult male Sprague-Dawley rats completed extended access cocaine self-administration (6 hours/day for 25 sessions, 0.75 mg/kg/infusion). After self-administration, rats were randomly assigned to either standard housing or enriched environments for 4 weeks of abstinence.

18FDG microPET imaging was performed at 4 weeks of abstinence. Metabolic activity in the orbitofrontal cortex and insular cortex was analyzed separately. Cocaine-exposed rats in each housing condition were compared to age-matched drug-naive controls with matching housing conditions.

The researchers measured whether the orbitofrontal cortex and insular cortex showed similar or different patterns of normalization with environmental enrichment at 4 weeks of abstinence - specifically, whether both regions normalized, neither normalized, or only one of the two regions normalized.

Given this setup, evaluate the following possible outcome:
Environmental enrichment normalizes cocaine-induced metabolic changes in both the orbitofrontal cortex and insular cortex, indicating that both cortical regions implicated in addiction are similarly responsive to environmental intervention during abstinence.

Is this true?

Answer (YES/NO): YES